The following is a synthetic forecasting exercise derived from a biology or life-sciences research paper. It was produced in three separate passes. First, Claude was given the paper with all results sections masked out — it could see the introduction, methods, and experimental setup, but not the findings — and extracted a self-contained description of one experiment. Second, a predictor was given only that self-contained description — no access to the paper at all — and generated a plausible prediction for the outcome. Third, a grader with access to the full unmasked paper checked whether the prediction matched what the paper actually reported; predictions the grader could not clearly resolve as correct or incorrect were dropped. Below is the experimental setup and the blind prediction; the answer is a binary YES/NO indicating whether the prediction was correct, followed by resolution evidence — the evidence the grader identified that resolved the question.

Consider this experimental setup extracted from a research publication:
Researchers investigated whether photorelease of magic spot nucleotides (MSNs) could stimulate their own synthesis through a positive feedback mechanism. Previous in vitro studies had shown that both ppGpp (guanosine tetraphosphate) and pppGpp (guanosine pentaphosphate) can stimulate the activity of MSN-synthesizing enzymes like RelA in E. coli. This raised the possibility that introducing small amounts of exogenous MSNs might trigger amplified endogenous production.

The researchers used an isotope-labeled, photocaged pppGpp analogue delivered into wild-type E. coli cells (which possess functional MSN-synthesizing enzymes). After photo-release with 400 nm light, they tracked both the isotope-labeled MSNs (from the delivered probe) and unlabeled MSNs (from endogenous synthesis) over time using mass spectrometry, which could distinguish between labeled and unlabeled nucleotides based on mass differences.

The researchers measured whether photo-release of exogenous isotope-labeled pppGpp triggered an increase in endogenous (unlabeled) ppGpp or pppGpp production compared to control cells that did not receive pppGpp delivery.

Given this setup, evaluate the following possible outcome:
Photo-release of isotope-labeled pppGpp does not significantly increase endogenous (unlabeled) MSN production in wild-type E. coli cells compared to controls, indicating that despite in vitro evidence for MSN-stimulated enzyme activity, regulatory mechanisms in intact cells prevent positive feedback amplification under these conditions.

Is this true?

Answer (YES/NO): YES